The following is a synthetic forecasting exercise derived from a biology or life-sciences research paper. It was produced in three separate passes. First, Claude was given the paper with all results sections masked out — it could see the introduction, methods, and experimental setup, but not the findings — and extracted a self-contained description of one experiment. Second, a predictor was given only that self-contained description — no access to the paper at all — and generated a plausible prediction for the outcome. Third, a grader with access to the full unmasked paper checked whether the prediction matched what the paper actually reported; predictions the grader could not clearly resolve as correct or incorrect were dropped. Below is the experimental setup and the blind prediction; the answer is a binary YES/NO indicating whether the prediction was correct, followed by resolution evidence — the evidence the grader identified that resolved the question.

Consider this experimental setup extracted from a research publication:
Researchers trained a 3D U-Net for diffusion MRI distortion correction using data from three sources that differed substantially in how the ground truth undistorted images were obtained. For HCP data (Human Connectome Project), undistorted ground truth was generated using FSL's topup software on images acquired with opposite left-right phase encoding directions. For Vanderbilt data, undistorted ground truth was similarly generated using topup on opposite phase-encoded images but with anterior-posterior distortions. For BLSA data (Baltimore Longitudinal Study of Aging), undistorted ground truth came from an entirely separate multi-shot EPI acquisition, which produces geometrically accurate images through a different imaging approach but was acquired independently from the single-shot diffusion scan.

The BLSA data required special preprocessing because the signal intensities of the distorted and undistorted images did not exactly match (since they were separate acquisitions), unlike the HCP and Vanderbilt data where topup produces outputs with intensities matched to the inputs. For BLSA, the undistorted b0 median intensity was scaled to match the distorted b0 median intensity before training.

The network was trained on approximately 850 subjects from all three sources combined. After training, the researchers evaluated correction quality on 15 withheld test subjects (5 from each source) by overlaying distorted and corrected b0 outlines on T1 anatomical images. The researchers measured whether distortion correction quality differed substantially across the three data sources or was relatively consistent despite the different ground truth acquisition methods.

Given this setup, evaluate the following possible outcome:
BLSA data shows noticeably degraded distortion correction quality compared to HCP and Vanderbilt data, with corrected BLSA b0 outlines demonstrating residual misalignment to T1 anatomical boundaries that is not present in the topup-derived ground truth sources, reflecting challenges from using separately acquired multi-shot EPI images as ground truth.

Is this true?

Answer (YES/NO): NO